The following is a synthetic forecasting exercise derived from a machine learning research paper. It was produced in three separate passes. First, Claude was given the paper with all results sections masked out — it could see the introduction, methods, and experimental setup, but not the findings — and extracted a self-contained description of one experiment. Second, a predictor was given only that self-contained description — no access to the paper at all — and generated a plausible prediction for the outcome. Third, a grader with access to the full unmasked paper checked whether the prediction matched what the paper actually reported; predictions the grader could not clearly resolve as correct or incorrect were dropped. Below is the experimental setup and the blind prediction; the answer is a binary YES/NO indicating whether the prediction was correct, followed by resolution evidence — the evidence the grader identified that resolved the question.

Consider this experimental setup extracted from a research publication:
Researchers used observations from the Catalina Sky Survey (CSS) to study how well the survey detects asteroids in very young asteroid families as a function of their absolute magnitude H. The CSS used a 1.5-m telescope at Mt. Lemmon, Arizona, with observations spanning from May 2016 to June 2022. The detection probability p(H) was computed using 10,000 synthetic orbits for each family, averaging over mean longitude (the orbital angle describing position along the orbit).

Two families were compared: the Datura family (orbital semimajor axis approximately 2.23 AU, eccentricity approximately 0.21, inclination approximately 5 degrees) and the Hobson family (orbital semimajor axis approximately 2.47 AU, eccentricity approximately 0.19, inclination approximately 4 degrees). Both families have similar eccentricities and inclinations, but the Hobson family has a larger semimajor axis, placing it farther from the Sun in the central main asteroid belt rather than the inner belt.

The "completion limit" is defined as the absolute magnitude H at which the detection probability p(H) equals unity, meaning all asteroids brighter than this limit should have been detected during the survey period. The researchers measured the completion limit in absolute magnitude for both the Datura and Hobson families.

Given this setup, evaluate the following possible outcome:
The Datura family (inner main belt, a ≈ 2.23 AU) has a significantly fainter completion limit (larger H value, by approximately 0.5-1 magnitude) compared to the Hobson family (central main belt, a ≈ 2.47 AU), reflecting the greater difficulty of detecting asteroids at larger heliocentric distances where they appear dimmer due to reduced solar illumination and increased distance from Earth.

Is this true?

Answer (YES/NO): YES